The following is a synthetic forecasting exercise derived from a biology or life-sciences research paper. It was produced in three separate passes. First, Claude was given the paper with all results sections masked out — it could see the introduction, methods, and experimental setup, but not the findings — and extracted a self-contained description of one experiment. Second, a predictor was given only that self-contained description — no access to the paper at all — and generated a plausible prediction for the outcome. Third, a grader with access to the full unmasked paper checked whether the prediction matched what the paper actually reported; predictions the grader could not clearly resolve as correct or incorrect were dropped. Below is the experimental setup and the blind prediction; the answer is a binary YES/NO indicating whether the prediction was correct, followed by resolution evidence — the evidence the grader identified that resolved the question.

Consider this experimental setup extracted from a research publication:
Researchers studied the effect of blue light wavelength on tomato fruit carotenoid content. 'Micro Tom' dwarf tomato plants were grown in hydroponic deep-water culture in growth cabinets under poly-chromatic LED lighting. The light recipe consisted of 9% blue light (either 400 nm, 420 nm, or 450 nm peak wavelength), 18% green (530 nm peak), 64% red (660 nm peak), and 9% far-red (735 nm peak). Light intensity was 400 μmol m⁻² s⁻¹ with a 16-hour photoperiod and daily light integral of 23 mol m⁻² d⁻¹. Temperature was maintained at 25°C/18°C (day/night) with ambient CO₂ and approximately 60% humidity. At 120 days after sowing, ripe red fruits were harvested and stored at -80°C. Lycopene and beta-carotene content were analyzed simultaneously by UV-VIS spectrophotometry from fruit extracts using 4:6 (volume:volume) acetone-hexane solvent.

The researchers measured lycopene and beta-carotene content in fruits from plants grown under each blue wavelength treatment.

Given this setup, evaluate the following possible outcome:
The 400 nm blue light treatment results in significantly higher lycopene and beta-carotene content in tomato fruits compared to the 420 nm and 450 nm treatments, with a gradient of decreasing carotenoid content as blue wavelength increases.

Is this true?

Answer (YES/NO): NO